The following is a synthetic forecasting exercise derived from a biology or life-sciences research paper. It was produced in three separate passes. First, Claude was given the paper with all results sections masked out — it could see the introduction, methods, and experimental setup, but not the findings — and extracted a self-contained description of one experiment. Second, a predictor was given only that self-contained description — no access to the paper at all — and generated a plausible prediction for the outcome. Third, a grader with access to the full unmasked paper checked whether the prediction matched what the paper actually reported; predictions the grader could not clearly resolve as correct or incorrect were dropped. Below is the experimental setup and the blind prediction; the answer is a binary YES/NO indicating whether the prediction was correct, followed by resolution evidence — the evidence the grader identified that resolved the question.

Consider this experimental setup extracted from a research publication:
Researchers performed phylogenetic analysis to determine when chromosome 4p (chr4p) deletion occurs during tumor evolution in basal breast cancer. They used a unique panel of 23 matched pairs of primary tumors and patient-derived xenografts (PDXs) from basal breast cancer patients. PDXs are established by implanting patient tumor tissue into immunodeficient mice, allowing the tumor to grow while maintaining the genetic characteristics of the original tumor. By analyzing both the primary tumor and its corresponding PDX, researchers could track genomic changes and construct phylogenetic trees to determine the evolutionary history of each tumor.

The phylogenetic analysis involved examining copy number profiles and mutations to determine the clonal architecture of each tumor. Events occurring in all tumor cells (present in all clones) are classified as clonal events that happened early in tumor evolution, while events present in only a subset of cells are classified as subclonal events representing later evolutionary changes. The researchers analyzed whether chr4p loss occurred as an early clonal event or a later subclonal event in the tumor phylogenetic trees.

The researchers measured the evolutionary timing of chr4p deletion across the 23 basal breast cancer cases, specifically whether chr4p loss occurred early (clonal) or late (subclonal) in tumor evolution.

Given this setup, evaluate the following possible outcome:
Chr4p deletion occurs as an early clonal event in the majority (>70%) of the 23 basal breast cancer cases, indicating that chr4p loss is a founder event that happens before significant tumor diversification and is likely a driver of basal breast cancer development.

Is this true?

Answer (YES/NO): YES